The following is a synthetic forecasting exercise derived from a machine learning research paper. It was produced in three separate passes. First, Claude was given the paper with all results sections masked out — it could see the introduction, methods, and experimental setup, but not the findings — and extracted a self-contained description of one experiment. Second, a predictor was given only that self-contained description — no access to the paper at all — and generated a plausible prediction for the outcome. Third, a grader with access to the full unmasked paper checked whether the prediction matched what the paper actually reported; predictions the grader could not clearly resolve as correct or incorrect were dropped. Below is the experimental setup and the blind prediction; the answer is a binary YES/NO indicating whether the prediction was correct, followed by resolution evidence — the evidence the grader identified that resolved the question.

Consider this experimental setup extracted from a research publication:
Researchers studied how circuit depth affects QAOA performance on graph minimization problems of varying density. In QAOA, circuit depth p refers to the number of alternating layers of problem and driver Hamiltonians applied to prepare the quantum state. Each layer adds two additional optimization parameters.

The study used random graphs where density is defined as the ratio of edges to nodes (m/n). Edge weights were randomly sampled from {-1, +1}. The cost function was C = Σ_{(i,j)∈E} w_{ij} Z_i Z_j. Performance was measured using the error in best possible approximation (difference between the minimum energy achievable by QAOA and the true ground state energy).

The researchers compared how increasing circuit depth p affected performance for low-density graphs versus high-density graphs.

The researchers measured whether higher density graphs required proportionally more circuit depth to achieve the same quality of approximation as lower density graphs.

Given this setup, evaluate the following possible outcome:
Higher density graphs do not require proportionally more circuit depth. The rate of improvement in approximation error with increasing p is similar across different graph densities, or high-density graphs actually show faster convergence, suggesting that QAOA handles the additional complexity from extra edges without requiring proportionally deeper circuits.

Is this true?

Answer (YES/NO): NO